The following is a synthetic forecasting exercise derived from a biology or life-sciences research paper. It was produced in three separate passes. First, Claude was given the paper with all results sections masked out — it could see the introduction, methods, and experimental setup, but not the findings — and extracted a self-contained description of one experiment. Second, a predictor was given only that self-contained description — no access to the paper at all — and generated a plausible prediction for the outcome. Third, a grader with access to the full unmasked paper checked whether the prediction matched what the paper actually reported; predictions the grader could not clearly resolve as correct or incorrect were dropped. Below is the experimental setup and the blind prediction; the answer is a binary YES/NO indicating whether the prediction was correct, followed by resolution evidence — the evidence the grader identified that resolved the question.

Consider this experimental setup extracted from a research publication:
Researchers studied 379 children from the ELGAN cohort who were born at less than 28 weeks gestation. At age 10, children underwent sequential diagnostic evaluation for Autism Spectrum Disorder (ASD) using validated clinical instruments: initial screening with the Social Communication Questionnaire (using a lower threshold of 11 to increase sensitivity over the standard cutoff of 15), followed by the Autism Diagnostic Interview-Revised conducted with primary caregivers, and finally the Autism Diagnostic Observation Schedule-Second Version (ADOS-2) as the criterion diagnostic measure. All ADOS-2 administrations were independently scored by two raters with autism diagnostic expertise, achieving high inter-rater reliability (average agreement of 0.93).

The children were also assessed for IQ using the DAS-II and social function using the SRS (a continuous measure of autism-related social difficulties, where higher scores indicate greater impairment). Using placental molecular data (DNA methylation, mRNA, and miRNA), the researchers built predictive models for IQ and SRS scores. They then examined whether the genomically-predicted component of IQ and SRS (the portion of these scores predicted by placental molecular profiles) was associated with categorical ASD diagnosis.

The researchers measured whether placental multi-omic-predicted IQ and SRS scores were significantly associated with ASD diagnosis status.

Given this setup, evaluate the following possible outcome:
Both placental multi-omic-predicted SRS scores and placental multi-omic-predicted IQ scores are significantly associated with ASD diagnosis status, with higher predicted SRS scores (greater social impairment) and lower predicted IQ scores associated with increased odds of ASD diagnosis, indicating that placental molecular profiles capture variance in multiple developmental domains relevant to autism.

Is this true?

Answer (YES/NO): YES